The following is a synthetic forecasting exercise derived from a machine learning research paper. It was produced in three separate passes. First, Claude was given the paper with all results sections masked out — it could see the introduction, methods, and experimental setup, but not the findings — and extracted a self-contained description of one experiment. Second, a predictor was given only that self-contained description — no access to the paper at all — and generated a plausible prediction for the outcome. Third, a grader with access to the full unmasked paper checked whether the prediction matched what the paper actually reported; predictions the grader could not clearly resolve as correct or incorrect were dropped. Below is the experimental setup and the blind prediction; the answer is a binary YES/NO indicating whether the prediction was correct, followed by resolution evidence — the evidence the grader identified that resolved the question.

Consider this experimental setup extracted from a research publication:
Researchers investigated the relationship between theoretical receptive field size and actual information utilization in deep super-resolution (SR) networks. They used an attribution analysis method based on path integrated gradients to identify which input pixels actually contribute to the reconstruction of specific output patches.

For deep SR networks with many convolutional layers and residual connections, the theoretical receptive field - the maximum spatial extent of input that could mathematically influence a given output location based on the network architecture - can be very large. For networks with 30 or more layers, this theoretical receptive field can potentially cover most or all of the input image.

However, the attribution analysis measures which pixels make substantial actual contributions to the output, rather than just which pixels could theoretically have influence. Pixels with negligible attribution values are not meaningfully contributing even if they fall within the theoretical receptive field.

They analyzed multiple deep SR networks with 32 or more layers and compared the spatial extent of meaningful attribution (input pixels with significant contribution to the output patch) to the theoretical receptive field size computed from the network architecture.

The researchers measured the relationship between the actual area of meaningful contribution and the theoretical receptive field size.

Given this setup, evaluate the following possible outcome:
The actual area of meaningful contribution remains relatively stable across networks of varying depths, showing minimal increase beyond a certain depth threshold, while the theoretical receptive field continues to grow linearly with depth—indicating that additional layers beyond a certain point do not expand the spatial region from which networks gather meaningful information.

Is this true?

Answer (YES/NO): NO